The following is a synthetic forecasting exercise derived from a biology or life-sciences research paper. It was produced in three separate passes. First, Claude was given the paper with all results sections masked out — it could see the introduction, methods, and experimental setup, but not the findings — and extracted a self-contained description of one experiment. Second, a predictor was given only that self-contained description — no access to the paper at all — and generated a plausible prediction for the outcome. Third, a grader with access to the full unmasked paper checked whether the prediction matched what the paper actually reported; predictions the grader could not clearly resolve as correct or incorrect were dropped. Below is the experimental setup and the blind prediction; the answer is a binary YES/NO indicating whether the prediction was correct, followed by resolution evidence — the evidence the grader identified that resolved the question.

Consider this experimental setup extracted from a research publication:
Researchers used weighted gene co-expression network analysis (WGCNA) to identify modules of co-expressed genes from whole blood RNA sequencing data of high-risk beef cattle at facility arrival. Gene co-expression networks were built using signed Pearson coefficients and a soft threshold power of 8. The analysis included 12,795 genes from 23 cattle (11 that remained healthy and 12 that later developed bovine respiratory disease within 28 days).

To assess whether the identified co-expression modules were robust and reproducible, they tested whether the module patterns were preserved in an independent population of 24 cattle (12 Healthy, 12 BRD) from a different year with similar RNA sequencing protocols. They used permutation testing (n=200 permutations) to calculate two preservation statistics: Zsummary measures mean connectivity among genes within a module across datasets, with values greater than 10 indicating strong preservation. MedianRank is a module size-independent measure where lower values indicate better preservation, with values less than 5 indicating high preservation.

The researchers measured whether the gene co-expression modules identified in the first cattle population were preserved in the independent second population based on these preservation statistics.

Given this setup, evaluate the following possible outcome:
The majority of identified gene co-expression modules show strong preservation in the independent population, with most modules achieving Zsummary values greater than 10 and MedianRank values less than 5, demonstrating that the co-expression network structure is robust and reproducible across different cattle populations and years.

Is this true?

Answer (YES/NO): NO